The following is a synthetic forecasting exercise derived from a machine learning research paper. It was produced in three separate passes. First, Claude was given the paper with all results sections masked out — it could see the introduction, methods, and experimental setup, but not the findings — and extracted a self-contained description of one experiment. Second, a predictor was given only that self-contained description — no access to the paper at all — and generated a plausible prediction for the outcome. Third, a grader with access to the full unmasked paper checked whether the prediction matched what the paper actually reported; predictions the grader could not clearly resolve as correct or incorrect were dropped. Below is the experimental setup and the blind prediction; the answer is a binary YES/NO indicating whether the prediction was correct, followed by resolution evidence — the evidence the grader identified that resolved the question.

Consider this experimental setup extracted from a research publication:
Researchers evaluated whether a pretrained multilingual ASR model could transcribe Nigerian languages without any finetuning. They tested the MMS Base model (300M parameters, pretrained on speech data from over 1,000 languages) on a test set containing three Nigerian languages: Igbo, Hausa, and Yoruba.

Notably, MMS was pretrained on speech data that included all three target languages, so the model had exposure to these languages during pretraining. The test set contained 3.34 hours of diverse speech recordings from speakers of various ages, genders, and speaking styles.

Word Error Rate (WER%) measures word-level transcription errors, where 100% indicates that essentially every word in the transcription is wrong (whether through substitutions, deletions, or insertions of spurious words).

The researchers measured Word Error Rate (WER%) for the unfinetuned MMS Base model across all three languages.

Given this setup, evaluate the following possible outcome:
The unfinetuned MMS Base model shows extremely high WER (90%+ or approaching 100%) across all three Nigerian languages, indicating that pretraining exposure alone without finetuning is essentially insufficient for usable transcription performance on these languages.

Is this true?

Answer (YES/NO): YES